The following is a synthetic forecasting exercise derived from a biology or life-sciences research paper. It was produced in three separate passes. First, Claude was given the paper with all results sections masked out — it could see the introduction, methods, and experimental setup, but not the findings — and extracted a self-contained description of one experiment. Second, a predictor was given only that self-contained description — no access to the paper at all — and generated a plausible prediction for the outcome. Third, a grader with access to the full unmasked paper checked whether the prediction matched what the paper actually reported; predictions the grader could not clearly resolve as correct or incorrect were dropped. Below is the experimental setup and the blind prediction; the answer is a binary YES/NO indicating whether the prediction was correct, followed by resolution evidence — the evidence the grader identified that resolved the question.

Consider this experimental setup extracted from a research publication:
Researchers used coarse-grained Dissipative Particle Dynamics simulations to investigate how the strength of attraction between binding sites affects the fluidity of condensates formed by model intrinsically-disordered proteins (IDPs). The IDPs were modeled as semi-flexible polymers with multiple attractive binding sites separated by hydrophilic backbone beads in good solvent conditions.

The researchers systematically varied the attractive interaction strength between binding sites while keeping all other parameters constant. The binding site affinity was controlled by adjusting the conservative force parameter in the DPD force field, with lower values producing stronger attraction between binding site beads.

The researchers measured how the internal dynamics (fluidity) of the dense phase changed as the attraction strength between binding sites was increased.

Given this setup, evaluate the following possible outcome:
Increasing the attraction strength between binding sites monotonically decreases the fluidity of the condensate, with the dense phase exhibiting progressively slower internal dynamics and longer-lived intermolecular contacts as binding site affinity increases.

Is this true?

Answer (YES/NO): YES